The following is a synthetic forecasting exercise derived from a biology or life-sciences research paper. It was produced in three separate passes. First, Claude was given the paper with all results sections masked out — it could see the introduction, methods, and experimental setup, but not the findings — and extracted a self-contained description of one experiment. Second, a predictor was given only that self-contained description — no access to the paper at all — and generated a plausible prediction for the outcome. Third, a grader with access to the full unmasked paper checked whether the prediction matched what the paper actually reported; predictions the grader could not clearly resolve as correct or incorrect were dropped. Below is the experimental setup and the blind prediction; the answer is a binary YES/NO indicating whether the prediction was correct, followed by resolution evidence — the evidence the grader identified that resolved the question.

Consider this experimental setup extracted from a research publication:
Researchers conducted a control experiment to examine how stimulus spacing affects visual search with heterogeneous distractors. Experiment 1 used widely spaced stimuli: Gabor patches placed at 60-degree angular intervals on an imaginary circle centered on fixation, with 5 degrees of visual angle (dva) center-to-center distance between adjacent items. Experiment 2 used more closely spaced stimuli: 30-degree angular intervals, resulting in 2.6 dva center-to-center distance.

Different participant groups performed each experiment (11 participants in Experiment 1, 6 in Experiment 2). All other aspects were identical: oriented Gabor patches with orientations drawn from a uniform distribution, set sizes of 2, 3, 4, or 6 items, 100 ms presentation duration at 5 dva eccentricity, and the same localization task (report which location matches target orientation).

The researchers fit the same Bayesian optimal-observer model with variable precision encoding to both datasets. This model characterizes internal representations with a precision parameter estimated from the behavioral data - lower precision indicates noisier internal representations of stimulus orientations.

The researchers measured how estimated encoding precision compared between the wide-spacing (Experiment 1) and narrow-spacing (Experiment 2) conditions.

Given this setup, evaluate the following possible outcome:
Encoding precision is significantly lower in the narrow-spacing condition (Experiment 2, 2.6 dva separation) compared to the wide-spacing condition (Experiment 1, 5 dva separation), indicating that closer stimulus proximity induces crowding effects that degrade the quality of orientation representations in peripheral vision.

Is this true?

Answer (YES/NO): NO